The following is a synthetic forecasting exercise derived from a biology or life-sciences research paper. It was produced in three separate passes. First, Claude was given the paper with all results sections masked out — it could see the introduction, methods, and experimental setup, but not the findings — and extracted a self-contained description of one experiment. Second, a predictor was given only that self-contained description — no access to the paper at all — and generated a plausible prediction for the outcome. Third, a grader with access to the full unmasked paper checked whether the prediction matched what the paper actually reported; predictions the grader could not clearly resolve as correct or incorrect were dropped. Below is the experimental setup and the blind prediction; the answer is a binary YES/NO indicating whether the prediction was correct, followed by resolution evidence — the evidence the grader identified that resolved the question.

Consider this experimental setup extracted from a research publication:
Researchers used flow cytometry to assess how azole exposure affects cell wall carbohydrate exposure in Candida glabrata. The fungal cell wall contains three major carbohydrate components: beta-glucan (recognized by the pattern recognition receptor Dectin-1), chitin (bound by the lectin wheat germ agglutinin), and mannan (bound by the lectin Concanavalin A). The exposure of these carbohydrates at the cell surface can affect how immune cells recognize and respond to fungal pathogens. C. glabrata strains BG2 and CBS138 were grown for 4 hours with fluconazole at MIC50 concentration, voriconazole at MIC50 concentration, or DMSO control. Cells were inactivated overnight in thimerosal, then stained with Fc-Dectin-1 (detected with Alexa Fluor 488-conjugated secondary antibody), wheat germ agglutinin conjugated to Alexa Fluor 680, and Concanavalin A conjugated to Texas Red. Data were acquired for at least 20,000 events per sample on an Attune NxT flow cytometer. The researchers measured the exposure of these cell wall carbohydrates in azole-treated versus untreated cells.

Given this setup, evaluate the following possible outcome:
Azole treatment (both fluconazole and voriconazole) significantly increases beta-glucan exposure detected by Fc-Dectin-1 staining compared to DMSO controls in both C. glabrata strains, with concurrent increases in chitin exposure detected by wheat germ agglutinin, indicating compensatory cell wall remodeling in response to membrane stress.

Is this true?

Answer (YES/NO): NO